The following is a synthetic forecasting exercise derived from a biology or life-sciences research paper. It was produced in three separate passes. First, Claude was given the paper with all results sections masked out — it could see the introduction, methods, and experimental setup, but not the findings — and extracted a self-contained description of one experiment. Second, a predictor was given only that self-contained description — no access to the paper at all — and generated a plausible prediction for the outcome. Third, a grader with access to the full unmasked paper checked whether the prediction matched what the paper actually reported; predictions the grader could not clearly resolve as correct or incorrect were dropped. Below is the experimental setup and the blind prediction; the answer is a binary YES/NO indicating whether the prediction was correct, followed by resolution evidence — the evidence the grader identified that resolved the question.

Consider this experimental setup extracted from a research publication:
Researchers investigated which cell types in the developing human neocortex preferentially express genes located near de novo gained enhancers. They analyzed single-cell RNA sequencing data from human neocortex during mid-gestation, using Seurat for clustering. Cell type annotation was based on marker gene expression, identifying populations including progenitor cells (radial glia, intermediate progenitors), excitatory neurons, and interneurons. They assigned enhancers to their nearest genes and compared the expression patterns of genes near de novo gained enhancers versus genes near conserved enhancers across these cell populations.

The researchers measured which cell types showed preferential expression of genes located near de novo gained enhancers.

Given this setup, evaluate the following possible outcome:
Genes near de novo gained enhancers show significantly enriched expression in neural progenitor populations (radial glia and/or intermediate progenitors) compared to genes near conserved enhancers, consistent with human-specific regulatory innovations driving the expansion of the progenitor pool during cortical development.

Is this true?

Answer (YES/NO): YES